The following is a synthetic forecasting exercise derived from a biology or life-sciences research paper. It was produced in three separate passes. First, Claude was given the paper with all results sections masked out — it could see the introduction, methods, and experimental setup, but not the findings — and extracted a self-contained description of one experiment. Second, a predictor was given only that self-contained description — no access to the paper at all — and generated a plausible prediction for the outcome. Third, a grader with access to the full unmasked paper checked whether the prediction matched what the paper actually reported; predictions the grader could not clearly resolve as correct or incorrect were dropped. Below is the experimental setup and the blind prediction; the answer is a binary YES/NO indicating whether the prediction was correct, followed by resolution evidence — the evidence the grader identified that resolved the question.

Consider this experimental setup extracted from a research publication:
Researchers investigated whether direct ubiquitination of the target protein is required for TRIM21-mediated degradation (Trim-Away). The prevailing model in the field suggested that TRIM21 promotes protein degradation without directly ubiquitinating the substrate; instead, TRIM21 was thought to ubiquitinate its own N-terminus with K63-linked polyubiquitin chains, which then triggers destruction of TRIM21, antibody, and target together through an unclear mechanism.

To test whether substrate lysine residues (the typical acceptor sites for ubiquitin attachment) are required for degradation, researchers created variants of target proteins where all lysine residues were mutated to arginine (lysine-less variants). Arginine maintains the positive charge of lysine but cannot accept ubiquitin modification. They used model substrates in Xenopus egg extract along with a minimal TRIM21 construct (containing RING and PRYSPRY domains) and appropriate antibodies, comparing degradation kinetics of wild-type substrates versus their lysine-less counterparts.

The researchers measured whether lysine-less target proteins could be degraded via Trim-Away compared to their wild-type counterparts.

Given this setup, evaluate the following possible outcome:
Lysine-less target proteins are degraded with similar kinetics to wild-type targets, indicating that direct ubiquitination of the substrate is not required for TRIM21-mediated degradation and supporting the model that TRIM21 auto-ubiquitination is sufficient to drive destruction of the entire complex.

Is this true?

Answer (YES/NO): NO